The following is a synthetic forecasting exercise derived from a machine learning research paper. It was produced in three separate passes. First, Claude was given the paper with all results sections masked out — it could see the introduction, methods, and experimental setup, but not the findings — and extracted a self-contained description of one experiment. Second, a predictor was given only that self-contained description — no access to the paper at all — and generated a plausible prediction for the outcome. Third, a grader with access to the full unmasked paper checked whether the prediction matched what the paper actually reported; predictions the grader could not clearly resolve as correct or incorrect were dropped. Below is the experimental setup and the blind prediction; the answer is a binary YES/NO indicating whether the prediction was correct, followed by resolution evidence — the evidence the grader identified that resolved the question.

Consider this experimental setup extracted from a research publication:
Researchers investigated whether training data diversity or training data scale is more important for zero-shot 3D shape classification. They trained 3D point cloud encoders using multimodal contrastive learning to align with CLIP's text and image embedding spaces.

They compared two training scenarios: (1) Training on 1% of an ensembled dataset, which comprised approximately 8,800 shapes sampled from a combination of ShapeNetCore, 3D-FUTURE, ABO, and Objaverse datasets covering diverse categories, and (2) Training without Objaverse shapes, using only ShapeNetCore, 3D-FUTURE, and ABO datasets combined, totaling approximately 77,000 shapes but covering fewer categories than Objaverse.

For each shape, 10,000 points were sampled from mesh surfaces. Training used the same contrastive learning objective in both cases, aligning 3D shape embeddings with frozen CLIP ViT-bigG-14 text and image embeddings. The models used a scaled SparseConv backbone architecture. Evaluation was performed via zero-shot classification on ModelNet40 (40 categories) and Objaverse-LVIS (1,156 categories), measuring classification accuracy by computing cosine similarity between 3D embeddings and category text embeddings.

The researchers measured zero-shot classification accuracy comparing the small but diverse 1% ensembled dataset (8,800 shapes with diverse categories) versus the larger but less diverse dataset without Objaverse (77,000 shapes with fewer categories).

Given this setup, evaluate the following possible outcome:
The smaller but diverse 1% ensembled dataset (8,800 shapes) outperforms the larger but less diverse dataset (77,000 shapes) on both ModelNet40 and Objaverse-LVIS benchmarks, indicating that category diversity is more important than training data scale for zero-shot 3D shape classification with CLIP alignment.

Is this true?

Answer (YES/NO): NO